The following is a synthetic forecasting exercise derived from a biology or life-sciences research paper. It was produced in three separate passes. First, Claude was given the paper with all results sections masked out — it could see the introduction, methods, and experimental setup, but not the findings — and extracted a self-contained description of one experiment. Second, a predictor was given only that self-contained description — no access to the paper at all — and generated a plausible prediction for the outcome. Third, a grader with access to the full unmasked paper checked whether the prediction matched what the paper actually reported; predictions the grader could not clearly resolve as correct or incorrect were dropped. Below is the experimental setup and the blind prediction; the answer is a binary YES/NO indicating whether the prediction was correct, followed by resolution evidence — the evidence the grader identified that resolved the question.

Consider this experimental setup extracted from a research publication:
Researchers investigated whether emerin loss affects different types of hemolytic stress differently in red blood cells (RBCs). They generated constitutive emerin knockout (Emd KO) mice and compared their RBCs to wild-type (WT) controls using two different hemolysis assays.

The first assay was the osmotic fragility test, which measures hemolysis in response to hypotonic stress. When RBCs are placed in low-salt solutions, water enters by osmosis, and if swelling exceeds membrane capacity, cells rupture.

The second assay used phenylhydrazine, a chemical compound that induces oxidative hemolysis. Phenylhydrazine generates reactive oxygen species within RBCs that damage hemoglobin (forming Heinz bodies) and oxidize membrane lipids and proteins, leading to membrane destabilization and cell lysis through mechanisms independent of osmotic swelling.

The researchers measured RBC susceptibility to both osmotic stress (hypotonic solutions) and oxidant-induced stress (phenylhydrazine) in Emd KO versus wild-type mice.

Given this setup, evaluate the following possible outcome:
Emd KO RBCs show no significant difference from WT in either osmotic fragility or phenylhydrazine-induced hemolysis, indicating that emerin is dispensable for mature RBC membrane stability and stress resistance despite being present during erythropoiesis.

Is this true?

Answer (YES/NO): NO